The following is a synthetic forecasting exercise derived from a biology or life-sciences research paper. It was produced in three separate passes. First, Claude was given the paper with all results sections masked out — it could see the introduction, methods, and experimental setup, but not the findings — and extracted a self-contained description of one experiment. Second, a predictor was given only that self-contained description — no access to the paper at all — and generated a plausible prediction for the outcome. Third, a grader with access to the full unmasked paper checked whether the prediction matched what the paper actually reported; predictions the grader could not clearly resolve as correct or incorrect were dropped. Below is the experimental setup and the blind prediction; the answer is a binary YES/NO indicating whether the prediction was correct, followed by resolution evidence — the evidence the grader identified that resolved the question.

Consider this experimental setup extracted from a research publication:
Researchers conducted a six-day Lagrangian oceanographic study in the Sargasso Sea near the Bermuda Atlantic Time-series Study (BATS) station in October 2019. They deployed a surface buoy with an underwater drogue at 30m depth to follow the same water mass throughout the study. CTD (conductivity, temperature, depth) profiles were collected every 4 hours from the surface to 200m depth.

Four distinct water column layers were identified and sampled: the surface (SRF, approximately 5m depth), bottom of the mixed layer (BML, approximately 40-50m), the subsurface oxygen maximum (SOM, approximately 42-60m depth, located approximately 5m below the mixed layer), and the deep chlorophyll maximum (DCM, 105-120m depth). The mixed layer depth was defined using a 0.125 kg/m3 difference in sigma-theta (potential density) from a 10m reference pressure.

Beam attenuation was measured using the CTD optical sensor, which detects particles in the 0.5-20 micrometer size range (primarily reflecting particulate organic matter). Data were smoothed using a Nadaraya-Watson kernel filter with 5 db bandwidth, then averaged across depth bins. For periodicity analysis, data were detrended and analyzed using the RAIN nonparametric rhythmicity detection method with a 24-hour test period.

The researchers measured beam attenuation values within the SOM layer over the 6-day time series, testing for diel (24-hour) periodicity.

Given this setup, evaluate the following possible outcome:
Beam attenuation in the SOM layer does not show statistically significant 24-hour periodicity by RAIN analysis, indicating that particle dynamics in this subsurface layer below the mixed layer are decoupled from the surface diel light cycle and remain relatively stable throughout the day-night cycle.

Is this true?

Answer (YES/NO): NO